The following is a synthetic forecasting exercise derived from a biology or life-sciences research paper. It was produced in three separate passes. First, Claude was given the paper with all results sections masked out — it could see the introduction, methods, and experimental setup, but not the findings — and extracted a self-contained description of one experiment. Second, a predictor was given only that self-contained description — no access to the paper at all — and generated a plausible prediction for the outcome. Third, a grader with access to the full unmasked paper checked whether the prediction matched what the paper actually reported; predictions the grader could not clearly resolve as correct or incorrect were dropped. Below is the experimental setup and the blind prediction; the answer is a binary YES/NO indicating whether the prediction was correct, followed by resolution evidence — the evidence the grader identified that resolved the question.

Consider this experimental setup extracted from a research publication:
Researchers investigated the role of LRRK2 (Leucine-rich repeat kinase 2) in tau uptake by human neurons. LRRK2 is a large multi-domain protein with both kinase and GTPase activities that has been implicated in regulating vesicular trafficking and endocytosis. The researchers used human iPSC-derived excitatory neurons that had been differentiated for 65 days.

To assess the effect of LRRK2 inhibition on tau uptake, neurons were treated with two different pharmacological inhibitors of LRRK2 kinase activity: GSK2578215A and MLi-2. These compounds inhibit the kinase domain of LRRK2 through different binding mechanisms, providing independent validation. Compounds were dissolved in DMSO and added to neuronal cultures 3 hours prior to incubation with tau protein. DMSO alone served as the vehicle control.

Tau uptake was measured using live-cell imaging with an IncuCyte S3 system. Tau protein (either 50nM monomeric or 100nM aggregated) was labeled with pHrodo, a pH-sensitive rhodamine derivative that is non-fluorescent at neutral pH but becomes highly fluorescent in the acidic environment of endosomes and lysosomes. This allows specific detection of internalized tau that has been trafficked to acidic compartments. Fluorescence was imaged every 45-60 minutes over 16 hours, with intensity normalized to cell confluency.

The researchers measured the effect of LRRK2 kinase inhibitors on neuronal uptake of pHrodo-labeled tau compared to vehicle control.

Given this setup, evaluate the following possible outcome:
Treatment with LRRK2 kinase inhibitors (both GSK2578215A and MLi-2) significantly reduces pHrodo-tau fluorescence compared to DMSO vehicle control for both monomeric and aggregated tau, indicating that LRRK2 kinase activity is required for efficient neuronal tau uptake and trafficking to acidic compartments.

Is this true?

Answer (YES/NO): YES